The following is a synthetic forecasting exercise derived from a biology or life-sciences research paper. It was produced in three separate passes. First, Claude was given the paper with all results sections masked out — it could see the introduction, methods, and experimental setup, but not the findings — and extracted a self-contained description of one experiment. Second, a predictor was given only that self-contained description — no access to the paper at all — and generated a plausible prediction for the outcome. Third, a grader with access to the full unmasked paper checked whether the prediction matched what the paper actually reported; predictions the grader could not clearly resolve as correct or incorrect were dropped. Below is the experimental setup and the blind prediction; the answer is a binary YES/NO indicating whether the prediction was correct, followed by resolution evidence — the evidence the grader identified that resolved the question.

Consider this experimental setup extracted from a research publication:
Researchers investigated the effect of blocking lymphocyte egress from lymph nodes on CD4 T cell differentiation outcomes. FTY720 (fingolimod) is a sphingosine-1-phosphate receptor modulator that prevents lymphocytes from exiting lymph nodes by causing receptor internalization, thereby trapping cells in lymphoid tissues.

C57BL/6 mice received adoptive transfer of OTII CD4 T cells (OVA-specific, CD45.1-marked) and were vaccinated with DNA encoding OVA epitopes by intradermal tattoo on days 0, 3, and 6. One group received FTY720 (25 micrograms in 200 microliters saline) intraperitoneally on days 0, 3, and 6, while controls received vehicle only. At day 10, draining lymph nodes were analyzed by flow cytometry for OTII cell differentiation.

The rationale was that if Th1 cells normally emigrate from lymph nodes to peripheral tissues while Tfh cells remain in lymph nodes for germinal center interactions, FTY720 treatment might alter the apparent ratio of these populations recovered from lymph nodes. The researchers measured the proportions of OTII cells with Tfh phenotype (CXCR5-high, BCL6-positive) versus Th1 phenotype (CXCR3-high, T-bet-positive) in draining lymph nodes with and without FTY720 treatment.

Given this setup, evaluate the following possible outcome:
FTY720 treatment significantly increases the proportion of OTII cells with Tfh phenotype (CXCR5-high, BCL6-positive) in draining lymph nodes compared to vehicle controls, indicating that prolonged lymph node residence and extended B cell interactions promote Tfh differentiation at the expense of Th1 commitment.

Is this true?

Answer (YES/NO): NO